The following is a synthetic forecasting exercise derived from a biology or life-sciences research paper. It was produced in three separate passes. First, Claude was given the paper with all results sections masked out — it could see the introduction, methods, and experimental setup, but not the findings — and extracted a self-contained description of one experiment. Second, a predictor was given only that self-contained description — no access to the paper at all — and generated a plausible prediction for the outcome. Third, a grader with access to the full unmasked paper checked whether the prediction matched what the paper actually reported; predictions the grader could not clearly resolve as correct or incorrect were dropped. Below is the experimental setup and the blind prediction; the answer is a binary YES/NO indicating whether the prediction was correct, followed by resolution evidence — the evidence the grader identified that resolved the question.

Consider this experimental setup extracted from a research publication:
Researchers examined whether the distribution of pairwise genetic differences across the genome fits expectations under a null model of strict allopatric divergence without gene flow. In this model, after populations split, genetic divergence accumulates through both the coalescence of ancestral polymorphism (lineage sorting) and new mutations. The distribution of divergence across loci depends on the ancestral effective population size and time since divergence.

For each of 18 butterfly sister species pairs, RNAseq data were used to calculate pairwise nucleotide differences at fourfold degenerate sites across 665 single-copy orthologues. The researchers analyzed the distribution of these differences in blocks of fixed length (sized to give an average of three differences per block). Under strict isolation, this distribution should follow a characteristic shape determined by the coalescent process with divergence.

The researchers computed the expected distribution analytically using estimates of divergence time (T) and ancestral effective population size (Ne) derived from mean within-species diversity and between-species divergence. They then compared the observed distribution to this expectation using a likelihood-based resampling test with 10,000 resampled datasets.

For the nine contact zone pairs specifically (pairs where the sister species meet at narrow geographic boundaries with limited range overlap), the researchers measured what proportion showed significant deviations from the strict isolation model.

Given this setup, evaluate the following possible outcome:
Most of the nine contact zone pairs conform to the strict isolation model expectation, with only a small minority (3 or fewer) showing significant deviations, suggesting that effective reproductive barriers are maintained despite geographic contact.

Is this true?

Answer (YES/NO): NO